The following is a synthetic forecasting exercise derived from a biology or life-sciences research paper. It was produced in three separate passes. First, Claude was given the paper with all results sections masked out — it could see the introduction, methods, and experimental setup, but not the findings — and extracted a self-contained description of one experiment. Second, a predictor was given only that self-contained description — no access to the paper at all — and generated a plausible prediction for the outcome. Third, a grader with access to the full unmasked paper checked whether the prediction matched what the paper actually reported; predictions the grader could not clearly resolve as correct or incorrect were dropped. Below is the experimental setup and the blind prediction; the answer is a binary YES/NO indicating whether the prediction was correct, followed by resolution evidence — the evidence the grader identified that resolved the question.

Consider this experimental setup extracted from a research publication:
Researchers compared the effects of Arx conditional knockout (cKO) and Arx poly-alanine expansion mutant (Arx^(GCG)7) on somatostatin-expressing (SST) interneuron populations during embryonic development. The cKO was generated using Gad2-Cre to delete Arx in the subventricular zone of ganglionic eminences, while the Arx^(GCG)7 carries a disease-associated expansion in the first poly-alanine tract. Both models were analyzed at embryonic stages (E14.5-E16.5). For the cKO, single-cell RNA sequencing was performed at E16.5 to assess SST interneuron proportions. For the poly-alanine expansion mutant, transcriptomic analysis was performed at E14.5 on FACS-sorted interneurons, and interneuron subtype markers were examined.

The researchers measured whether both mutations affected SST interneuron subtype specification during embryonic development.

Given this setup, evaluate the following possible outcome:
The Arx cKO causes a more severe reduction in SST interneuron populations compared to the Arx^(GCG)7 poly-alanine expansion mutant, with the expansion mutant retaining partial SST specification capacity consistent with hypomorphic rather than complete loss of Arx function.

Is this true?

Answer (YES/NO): NO